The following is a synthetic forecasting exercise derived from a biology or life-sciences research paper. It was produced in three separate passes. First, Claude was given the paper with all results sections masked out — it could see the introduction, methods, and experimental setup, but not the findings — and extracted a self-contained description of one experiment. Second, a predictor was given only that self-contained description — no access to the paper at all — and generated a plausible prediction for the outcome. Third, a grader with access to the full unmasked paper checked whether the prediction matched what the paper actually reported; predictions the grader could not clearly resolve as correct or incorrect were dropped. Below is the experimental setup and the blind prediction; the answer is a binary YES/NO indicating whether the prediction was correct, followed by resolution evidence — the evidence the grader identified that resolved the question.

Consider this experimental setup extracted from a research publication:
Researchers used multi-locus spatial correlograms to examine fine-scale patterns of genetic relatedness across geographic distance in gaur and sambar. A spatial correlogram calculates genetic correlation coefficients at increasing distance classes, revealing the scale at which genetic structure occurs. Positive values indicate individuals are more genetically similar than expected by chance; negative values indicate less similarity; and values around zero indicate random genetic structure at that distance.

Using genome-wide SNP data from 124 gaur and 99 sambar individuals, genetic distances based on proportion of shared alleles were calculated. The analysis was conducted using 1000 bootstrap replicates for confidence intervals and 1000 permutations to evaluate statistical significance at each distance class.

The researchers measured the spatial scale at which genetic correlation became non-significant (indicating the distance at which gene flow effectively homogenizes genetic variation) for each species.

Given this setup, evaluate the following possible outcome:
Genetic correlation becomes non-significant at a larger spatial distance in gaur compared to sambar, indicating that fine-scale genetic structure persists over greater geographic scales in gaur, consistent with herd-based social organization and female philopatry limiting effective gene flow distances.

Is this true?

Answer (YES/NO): YES